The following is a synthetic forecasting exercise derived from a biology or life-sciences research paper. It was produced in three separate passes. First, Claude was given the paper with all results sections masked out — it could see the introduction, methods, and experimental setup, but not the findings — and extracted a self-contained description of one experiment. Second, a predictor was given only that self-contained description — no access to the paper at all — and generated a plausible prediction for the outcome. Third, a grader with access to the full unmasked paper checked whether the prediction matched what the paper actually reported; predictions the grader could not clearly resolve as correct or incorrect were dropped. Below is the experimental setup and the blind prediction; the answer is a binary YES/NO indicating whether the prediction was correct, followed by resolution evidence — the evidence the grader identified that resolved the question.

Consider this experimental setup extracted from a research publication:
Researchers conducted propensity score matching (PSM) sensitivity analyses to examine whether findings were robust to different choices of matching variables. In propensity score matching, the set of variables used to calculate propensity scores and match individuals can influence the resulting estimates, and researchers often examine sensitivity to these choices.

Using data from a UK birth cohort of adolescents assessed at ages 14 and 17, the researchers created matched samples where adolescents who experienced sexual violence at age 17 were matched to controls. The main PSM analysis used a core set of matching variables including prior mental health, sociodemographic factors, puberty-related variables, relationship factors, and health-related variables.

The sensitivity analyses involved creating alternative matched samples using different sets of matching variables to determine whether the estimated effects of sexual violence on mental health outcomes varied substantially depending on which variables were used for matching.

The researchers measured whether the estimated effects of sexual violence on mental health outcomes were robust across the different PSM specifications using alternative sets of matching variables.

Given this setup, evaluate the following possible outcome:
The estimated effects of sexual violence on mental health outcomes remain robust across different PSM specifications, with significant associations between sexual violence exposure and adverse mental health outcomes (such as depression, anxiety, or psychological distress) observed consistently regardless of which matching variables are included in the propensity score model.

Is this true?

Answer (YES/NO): YES